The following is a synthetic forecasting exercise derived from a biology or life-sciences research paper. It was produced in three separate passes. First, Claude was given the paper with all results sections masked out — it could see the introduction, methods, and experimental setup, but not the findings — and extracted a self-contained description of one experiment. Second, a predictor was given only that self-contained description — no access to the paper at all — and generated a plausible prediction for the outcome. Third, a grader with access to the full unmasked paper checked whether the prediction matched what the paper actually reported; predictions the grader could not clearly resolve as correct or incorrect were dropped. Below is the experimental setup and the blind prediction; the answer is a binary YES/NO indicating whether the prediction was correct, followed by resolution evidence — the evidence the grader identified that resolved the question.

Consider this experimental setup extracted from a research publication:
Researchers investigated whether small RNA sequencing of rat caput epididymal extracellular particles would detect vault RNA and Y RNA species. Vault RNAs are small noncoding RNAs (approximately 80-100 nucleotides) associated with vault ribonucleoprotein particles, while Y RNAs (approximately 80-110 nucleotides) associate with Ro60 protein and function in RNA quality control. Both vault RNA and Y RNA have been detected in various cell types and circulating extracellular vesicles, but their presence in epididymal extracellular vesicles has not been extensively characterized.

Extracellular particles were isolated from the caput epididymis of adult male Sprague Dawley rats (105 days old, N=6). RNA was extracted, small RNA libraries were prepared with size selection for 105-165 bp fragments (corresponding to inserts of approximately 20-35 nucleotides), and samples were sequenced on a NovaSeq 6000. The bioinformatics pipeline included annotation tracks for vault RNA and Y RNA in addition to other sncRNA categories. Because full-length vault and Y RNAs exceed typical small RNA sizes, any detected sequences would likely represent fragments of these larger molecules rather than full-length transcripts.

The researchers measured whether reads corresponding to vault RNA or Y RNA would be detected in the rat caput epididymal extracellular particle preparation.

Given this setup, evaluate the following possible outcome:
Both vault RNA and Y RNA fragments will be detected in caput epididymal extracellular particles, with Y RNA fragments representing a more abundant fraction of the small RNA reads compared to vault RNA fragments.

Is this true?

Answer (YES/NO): NO